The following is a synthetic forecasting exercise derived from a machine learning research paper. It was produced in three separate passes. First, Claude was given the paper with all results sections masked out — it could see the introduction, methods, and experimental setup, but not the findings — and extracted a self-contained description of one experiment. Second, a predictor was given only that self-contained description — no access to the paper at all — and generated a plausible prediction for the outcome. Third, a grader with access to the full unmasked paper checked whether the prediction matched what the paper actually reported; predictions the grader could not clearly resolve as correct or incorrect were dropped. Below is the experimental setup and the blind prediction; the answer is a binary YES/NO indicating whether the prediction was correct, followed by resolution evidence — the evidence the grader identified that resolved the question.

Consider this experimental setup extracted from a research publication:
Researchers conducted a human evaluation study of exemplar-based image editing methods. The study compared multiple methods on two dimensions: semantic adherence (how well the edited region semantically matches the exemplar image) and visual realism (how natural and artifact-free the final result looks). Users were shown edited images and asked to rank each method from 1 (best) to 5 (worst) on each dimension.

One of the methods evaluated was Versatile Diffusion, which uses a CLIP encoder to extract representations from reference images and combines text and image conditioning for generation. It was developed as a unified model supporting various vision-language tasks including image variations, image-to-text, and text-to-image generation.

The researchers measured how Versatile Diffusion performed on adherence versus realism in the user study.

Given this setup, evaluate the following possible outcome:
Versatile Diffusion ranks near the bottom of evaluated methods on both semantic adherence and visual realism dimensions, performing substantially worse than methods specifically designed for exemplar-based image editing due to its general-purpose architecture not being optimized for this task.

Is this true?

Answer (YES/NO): YES